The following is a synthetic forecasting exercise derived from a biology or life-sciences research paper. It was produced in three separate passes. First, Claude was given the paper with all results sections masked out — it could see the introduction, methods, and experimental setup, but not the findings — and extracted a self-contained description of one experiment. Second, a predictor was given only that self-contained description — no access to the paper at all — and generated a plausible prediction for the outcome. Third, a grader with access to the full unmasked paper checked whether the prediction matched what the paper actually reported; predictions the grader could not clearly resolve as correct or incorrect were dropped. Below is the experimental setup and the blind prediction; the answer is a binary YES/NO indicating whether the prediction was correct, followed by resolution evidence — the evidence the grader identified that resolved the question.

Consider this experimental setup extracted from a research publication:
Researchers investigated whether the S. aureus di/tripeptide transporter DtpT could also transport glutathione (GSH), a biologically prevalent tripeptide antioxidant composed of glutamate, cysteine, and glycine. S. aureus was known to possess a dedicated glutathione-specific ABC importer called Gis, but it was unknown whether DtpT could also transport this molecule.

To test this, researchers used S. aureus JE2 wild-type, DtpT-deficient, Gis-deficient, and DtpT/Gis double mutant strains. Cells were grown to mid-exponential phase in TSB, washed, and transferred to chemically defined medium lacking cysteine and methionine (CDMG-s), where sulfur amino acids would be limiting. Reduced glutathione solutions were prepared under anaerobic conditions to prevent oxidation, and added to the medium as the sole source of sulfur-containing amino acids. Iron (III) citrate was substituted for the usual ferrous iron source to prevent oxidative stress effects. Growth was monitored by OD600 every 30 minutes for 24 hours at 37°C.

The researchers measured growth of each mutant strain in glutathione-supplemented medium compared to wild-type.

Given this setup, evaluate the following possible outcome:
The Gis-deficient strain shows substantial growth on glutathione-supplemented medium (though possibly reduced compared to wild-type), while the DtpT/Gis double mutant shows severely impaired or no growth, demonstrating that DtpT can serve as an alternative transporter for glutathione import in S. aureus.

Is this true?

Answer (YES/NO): YES